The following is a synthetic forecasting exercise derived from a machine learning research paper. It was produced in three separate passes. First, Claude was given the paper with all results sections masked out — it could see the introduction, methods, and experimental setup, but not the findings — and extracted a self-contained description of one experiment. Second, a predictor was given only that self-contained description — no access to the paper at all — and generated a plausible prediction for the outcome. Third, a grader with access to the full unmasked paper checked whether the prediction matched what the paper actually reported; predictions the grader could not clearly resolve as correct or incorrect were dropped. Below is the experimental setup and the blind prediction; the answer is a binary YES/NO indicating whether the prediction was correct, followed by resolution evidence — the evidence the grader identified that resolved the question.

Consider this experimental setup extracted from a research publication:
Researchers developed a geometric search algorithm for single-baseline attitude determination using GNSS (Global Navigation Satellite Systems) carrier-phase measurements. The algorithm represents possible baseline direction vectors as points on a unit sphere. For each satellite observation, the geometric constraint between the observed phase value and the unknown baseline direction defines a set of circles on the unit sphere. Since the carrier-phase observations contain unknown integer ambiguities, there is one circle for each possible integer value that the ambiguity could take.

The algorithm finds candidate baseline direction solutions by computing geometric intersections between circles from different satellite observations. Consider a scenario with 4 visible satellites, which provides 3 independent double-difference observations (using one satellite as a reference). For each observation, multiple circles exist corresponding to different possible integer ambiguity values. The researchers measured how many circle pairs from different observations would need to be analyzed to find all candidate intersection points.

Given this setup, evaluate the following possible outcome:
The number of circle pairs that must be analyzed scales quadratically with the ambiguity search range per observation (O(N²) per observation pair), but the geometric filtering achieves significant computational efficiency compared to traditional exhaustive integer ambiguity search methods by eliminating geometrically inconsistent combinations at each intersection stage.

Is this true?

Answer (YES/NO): YES